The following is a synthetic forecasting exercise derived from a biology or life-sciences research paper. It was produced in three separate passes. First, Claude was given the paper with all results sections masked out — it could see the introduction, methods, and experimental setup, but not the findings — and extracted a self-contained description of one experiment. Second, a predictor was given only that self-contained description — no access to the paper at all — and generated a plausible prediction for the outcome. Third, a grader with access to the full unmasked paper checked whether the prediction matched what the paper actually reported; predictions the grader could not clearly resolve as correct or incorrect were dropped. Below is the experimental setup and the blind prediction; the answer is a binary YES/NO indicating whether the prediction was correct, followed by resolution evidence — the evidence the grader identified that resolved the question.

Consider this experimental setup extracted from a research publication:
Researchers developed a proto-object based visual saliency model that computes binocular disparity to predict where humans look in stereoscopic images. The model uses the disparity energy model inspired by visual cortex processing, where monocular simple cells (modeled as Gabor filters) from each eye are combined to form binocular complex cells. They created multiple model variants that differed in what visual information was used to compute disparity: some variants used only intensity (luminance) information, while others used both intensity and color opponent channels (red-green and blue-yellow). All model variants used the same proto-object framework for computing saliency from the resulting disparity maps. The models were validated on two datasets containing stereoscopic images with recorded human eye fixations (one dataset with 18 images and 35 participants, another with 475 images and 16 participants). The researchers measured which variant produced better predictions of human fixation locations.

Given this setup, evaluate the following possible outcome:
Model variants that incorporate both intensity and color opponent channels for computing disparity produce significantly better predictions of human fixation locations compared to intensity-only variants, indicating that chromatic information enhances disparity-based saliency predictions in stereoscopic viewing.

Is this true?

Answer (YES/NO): NO